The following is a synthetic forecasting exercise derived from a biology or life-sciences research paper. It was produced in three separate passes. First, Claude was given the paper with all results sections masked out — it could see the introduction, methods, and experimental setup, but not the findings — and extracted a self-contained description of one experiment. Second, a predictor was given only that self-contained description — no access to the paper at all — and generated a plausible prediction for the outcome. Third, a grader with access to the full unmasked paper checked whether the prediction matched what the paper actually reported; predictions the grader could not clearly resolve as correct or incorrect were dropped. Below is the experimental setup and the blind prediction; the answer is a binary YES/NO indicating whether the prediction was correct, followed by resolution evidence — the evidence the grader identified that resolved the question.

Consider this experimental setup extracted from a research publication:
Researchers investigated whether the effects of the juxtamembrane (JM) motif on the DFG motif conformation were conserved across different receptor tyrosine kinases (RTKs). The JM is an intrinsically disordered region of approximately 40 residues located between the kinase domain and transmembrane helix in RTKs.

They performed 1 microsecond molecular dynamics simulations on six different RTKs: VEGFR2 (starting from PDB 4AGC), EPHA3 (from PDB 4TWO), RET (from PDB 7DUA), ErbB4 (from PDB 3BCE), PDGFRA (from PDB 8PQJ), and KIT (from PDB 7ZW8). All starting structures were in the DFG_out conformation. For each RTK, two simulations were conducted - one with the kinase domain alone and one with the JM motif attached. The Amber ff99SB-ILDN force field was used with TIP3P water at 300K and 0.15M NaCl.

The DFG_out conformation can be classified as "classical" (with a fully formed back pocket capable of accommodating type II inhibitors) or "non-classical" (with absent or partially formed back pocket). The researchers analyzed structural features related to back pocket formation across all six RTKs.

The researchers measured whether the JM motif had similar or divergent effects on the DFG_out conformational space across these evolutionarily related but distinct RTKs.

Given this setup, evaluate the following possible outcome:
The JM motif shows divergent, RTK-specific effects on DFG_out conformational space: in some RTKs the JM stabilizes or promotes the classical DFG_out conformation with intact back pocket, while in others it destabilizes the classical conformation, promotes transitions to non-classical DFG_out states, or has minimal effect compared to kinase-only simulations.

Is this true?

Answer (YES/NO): NO